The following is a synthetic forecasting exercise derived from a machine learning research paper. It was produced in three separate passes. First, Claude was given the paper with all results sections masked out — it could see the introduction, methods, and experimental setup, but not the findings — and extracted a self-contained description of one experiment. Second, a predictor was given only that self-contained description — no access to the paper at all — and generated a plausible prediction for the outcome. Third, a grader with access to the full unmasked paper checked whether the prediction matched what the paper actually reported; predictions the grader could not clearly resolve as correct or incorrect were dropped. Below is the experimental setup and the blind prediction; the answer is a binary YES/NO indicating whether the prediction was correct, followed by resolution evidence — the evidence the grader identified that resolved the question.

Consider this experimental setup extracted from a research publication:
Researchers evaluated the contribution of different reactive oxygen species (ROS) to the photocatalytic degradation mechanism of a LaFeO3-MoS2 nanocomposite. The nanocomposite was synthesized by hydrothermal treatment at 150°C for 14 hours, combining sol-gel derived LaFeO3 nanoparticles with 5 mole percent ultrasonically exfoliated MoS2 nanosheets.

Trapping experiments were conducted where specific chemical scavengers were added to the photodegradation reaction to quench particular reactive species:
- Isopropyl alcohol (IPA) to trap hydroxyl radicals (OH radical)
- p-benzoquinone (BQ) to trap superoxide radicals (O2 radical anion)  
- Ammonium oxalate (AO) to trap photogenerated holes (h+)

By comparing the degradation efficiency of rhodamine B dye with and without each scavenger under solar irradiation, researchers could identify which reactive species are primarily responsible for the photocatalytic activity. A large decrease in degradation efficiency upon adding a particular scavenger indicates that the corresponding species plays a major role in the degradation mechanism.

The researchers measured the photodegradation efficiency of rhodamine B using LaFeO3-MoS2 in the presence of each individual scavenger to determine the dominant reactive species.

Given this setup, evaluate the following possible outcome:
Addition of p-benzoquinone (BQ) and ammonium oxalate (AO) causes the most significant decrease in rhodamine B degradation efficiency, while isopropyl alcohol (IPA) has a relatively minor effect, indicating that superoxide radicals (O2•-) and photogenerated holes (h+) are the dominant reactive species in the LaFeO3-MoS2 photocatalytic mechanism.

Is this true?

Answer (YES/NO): NO